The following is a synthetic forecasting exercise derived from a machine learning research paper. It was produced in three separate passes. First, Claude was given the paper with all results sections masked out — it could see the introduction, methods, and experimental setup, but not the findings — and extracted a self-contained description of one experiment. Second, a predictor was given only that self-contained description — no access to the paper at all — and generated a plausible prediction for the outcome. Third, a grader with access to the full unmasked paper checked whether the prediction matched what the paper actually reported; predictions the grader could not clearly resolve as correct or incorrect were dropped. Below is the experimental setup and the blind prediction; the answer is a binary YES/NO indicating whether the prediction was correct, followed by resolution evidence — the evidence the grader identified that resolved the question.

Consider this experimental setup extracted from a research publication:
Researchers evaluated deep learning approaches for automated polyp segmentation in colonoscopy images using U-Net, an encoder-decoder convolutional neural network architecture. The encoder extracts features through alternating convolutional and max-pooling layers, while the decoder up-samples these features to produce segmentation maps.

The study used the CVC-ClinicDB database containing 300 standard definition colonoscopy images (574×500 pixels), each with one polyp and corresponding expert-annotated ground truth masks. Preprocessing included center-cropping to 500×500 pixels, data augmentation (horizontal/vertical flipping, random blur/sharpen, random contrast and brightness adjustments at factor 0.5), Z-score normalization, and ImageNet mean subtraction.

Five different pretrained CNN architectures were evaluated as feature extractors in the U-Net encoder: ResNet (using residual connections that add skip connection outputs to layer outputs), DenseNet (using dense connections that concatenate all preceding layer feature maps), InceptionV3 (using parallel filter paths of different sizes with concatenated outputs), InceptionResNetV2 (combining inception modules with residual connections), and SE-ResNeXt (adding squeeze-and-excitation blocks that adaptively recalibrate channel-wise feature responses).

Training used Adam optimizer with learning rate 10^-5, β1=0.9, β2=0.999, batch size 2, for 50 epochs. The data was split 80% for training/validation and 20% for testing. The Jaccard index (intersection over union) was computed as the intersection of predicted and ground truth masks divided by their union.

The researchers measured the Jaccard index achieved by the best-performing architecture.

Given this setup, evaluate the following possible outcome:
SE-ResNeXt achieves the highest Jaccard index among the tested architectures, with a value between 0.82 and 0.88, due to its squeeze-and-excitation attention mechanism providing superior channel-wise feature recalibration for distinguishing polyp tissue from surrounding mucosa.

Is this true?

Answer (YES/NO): NO